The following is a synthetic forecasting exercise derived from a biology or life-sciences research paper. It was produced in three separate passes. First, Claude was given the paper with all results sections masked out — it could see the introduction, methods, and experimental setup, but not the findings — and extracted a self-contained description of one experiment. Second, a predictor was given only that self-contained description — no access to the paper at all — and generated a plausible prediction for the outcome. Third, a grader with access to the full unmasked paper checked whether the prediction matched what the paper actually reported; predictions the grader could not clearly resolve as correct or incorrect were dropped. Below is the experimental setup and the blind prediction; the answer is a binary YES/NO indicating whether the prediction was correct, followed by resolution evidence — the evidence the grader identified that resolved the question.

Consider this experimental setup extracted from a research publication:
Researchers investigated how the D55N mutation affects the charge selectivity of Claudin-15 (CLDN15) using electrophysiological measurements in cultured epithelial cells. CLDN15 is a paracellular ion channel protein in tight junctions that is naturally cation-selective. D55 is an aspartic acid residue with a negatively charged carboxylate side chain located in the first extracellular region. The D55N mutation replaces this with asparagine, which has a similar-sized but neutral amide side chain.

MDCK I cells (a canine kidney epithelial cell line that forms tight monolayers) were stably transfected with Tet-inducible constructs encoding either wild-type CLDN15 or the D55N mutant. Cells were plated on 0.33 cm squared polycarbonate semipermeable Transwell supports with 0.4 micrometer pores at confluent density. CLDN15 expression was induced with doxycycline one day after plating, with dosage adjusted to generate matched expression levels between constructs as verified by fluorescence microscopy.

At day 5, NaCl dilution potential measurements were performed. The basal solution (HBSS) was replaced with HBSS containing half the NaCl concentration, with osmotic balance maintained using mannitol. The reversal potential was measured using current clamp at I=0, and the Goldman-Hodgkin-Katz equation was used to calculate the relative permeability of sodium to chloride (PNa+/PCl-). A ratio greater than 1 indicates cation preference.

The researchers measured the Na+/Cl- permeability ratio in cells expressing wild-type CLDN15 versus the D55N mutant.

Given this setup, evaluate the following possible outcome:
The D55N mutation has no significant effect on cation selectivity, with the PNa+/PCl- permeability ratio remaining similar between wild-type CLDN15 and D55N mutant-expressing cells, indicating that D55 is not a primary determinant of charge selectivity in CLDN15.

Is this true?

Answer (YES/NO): NO